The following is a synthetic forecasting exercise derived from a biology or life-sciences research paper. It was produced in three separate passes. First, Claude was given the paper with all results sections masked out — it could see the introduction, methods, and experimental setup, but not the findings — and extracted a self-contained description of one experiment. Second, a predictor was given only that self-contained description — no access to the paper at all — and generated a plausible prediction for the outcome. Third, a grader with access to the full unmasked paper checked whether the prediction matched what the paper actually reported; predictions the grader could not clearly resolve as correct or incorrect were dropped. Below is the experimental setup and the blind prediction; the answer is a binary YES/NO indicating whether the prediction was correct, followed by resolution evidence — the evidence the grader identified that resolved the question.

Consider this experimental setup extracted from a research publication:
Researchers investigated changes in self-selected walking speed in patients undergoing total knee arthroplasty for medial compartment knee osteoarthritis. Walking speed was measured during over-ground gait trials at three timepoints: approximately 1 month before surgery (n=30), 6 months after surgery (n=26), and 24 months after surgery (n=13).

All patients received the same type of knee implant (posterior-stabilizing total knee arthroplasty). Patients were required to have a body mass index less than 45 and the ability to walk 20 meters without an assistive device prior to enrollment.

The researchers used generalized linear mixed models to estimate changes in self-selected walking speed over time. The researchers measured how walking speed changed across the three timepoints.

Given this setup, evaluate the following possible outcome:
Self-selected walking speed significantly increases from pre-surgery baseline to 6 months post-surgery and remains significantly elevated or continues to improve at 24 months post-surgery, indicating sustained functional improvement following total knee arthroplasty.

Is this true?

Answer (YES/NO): YES